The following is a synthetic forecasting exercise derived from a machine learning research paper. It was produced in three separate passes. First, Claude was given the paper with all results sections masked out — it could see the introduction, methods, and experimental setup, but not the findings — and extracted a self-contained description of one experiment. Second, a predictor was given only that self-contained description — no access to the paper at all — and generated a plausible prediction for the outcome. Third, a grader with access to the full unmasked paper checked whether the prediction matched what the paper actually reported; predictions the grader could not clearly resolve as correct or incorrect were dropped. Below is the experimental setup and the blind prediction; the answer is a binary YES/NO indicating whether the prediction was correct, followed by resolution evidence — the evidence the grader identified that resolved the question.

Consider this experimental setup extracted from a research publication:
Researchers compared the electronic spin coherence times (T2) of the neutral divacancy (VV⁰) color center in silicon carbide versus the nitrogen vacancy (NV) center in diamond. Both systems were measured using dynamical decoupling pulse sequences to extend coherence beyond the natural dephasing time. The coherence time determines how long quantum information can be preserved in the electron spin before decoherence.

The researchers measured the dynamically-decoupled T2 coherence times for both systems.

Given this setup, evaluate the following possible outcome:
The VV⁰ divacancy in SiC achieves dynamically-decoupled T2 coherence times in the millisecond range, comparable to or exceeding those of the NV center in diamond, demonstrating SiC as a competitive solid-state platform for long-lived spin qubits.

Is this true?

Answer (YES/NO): NO